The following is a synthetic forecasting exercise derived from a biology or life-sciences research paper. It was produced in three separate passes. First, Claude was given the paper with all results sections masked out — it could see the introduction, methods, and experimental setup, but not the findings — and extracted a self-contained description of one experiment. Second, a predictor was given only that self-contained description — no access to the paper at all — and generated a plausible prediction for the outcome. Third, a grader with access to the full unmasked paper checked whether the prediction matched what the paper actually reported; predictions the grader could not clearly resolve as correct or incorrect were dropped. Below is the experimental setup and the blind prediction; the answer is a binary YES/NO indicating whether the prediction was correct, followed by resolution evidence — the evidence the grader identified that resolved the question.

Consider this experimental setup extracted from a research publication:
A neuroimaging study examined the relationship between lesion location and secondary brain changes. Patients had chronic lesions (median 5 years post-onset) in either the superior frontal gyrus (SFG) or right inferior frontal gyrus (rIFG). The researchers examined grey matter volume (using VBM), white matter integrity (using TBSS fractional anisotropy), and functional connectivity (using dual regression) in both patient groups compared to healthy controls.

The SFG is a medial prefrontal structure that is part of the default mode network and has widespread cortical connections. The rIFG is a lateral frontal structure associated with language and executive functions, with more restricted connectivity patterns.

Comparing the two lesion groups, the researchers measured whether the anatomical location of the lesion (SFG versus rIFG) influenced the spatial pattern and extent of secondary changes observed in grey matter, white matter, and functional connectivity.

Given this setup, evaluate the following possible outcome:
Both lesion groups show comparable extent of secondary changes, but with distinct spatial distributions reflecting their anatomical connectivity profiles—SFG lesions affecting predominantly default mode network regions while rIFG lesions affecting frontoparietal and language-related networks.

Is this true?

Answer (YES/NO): NO